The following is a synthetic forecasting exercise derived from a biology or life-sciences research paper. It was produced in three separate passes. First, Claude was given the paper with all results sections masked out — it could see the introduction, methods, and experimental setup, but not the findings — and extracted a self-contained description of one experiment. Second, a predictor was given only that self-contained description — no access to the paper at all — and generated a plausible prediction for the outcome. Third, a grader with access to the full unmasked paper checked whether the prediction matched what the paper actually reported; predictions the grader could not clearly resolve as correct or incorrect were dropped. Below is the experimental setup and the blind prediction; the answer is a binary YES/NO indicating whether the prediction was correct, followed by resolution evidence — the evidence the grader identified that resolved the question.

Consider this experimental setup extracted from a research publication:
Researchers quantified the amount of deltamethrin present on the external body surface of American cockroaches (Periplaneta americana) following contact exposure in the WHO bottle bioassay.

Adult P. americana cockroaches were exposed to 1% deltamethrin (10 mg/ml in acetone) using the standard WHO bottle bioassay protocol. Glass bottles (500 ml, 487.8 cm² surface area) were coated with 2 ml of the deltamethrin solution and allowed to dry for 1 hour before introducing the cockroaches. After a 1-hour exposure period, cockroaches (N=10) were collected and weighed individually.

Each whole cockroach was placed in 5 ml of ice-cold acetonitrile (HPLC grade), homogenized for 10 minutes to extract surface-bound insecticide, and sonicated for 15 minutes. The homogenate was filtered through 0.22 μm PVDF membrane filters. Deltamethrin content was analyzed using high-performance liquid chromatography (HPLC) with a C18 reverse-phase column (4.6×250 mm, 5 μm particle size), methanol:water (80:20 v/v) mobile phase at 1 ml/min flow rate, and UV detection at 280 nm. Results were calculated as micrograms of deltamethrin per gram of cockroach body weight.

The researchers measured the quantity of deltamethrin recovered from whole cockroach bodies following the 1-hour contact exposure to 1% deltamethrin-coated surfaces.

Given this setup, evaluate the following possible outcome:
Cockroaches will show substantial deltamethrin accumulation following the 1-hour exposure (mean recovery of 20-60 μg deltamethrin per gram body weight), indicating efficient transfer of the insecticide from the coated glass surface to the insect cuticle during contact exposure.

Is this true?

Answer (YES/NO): NO